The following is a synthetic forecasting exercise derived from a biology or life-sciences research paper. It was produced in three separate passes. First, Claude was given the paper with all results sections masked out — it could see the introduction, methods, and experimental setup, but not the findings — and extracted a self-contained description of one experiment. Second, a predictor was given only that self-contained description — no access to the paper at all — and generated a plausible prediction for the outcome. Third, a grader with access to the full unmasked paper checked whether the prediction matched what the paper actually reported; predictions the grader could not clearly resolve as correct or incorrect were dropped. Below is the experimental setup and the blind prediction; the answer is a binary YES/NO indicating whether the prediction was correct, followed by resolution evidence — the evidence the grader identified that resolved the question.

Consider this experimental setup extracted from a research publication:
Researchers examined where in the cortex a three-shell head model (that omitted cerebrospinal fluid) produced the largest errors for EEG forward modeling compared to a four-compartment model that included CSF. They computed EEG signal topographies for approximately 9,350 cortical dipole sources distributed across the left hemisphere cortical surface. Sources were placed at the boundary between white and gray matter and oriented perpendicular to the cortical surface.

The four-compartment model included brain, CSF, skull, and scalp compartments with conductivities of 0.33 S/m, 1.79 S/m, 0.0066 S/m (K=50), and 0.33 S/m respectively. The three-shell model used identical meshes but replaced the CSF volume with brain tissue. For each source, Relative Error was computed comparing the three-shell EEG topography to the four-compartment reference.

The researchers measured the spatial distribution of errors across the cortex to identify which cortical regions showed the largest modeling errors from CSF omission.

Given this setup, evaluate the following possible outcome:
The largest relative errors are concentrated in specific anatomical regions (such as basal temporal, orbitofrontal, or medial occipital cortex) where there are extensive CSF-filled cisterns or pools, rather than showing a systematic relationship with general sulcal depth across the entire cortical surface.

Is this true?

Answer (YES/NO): NO